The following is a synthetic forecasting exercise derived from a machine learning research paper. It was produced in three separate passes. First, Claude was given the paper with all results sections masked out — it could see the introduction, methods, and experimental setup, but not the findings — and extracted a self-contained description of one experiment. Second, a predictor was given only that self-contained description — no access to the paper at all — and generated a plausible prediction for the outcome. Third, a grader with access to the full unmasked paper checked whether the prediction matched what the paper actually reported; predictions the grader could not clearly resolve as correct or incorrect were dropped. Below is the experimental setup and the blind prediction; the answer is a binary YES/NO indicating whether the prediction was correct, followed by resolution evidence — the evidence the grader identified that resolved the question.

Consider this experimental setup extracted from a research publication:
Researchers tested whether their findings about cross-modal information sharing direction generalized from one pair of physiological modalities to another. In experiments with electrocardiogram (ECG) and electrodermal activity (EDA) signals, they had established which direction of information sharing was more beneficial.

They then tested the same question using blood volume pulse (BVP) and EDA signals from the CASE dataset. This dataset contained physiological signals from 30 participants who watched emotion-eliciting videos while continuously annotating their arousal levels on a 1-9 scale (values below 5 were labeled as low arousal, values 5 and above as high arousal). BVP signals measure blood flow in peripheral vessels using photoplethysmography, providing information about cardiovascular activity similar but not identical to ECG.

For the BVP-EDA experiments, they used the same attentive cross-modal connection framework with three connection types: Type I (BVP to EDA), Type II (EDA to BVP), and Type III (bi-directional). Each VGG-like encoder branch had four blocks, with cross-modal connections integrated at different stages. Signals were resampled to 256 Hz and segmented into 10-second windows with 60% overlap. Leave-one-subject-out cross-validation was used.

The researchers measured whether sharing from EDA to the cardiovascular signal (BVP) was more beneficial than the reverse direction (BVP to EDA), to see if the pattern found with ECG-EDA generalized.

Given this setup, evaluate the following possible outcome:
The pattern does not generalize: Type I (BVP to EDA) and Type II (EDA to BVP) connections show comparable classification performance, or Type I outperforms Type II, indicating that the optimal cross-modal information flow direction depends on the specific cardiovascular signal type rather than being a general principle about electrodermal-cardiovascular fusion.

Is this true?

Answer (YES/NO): NO